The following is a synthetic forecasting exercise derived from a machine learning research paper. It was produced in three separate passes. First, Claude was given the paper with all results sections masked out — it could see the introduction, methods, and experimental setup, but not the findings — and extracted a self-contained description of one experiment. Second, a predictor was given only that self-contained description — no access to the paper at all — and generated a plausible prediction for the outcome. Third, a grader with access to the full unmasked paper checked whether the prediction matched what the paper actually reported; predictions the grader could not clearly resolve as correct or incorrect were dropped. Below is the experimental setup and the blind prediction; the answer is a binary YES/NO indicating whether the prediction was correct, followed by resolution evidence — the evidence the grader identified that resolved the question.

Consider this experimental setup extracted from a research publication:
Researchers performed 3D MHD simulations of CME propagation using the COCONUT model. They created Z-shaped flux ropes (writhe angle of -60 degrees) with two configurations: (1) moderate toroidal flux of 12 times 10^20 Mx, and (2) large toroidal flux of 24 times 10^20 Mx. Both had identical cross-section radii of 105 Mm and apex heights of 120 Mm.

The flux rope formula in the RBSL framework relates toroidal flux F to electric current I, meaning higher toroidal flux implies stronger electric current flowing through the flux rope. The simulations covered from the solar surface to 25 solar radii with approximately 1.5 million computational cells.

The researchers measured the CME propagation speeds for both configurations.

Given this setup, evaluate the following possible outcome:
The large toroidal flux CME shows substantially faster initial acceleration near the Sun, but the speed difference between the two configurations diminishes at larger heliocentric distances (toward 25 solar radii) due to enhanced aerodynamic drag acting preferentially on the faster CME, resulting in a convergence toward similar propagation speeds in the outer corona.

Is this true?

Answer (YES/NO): NO